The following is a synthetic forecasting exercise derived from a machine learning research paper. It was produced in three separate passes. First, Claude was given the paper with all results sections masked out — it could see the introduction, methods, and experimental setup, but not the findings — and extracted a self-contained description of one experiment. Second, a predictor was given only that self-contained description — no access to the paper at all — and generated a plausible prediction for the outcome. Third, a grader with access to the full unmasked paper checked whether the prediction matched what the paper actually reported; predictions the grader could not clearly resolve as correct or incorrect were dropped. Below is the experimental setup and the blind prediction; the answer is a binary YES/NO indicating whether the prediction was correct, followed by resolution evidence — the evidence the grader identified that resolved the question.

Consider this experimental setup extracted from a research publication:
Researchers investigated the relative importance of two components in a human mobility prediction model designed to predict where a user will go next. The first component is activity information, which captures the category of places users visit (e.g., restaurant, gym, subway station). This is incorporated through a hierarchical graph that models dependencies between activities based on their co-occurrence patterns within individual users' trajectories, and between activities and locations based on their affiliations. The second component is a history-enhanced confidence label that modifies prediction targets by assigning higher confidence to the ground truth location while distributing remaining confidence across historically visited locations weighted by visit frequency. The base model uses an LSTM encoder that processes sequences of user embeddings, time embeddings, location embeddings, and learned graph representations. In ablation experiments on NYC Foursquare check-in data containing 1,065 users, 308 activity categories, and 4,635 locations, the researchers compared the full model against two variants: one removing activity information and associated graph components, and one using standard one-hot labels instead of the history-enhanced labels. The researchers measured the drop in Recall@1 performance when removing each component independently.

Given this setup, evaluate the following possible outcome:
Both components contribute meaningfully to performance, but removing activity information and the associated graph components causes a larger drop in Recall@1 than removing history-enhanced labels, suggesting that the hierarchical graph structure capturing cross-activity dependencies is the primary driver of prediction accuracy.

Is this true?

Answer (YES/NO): YES